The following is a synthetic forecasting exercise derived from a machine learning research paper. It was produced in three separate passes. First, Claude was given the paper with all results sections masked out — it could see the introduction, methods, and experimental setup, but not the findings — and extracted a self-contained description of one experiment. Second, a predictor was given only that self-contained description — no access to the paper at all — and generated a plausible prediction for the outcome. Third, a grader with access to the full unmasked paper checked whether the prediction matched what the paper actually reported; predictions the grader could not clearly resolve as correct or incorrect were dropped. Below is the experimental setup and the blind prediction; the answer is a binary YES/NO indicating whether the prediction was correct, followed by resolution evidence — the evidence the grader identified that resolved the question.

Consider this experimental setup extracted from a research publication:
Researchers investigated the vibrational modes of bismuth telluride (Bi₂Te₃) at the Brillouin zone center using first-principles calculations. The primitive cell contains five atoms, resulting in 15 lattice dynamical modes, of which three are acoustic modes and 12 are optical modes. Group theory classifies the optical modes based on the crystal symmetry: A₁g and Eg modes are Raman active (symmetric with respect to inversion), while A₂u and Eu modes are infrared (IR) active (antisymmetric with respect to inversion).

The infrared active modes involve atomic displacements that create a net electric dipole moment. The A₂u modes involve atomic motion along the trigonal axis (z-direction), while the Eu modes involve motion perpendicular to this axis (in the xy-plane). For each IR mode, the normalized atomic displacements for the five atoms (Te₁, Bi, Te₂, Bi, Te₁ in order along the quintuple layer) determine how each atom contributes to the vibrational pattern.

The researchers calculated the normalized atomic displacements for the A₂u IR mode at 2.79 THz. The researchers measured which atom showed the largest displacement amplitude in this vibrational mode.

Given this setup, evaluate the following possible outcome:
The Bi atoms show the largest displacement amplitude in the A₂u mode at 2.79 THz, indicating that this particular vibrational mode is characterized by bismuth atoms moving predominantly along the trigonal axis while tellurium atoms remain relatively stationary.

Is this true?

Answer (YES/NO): NO